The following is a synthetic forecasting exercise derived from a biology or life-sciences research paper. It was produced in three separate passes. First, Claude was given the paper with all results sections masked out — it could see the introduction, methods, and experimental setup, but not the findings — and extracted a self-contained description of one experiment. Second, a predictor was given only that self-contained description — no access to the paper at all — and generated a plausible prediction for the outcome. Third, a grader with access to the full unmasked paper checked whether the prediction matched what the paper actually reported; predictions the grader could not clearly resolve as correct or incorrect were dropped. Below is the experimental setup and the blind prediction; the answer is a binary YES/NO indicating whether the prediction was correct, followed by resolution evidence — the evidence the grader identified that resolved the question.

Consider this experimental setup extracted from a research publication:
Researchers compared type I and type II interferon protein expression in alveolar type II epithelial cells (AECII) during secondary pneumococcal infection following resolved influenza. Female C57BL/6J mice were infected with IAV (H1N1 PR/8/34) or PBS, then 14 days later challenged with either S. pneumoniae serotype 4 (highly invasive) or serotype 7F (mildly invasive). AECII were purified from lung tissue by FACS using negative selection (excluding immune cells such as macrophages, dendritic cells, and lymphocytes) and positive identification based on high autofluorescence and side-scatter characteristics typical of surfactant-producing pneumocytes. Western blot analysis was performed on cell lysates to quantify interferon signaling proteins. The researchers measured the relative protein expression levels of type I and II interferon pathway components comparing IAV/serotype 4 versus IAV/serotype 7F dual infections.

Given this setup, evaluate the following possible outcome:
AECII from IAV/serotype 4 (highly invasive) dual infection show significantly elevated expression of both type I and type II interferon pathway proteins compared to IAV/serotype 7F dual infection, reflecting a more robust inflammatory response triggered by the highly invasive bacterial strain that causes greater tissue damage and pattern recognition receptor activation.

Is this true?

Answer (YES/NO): NO